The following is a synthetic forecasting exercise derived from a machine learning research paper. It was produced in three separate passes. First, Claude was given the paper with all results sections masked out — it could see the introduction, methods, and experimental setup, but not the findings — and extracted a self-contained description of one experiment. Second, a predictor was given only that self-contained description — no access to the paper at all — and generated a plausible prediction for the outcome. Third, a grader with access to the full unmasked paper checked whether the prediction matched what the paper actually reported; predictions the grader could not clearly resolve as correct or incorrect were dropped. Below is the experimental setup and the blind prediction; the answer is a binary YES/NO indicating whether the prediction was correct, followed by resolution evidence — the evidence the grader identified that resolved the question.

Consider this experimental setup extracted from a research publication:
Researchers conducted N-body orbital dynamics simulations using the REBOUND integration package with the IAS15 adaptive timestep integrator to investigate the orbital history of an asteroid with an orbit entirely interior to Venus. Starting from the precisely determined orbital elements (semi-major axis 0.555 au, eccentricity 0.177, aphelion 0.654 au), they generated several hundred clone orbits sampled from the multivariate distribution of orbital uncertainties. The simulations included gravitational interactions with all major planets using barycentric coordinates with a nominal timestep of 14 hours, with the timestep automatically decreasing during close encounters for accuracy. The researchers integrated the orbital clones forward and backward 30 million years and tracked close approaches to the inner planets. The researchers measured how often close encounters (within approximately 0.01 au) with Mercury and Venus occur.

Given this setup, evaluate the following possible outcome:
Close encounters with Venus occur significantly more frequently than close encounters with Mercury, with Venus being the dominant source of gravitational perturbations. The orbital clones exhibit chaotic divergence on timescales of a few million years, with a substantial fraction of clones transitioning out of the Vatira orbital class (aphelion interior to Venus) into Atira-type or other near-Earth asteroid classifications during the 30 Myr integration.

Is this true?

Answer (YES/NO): NO